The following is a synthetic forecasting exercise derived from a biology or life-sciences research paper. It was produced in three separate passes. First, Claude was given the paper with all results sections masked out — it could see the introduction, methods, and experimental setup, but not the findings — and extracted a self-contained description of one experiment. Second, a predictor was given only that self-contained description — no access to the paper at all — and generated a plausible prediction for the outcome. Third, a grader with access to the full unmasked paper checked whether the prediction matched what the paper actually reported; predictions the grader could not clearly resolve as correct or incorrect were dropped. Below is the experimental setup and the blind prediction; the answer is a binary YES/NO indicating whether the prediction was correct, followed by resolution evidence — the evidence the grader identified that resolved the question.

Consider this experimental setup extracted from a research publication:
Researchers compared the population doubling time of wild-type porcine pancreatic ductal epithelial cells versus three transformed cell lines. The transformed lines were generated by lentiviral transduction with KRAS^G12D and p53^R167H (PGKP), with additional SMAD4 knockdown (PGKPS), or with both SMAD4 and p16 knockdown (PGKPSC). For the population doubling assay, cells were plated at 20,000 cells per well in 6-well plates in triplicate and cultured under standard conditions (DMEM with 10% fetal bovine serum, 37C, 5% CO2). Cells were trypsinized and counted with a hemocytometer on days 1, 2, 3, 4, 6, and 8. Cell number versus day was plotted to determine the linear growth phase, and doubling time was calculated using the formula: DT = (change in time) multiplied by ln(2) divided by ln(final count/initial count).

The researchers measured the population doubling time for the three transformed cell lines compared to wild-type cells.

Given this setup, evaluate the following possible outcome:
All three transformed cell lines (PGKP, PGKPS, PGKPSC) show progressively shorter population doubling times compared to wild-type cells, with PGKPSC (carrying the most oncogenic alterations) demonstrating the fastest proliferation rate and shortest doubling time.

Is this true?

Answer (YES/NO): NO